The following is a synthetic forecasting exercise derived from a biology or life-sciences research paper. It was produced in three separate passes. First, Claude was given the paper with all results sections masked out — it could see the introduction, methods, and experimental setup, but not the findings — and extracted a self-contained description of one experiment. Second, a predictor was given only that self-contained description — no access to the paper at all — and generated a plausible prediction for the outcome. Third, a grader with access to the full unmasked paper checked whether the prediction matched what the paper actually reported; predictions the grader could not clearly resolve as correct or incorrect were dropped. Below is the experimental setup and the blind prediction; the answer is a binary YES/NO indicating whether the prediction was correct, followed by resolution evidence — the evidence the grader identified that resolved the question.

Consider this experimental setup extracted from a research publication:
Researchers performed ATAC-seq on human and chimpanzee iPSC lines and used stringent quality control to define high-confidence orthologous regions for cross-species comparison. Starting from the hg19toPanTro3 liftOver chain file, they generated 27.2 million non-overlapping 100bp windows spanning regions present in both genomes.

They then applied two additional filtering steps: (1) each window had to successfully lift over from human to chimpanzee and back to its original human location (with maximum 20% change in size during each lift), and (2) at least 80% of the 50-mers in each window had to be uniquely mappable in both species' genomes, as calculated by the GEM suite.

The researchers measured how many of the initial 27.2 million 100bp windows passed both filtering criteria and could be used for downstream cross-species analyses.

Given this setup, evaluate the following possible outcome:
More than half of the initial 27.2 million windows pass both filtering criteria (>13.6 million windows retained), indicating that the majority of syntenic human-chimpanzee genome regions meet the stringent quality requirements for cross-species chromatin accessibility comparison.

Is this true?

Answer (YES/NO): YES